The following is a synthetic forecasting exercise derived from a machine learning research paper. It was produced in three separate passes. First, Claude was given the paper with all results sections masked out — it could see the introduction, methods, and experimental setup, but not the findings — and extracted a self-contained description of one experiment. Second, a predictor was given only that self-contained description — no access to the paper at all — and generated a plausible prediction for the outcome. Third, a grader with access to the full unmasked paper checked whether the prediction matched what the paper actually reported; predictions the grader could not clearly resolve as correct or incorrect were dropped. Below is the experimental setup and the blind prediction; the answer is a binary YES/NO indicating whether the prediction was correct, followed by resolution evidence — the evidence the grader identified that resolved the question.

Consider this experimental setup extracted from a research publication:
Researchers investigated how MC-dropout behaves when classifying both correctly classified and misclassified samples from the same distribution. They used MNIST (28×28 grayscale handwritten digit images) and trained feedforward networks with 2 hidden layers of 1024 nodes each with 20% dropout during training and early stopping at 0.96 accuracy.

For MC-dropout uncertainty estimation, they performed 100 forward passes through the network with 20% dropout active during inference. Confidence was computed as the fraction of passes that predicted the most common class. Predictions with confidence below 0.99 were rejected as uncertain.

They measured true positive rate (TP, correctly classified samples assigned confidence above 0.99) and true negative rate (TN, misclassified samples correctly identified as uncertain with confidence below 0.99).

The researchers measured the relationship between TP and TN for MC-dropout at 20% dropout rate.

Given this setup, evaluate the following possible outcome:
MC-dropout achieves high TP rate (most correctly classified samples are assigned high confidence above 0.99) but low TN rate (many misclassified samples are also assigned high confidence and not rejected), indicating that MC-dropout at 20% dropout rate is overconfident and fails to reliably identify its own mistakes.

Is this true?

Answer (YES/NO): YES